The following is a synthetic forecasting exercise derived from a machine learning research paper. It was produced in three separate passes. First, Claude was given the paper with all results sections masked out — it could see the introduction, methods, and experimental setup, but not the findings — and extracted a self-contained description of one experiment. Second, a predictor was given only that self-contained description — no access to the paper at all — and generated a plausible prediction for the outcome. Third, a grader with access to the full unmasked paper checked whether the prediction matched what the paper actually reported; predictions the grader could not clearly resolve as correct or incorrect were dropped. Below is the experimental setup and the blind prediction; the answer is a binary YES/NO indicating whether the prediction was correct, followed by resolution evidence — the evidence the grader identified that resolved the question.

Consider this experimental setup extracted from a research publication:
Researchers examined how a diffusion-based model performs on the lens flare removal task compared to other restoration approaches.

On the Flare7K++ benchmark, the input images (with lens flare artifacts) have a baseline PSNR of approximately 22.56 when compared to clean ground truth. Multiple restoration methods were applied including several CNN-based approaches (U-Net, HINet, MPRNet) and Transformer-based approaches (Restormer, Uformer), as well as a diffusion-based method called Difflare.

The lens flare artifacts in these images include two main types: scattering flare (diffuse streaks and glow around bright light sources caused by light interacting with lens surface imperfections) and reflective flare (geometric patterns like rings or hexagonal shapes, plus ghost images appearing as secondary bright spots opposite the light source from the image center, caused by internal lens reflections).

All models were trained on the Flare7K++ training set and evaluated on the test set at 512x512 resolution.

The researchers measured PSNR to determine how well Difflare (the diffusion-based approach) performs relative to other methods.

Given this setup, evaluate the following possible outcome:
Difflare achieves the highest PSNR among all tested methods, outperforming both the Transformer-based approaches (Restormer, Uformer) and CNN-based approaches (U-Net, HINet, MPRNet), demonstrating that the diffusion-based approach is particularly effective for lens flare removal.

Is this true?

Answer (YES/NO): NO